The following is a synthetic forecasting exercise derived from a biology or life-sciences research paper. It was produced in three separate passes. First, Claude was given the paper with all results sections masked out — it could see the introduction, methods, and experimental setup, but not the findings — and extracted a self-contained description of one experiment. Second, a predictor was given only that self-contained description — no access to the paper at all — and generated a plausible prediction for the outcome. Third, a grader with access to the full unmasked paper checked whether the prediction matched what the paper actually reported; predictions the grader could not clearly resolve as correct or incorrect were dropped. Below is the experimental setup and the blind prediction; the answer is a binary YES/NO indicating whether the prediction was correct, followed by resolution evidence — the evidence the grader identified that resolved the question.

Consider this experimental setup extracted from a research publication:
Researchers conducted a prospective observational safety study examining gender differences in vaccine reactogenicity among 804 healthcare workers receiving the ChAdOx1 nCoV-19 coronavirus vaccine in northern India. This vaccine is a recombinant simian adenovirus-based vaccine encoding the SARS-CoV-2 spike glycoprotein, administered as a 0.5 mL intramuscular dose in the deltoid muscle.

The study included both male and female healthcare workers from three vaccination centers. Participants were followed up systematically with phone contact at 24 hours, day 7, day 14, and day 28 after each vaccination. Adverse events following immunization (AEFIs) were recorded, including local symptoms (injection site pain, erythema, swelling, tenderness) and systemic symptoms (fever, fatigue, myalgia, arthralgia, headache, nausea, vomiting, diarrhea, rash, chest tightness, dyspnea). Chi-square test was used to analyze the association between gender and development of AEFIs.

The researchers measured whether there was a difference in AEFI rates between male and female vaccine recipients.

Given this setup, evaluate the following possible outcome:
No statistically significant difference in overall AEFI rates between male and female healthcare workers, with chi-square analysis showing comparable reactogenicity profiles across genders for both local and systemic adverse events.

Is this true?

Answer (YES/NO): NO